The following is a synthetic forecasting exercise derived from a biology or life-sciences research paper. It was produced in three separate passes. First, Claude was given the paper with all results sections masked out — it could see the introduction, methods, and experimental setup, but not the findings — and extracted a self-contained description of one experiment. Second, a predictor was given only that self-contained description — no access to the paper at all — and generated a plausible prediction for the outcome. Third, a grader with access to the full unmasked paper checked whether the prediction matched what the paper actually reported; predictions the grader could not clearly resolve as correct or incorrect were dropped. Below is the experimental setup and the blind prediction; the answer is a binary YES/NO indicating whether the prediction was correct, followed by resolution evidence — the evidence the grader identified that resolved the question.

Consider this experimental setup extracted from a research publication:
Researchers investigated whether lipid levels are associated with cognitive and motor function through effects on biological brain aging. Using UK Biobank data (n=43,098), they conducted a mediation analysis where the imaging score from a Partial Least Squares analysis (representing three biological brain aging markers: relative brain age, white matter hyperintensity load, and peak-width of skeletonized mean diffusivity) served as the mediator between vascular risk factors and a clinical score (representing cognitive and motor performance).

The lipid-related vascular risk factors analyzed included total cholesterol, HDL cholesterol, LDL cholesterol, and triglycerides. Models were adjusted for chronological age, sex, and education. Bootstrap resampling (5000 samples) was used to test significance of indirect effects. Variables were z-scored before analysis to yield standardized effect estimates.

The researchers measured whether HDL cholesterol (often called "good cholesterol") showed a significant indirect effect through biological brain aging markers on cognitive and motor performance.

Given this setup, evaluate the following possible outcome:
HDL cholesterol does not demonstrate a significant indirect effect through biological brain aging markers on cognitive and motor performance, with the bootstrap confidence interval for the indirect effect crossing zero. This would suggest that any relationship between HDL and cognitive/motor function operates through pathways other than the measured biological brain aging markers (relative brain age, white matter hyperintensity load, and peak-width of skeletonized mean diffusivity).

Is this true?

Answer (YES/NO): YES